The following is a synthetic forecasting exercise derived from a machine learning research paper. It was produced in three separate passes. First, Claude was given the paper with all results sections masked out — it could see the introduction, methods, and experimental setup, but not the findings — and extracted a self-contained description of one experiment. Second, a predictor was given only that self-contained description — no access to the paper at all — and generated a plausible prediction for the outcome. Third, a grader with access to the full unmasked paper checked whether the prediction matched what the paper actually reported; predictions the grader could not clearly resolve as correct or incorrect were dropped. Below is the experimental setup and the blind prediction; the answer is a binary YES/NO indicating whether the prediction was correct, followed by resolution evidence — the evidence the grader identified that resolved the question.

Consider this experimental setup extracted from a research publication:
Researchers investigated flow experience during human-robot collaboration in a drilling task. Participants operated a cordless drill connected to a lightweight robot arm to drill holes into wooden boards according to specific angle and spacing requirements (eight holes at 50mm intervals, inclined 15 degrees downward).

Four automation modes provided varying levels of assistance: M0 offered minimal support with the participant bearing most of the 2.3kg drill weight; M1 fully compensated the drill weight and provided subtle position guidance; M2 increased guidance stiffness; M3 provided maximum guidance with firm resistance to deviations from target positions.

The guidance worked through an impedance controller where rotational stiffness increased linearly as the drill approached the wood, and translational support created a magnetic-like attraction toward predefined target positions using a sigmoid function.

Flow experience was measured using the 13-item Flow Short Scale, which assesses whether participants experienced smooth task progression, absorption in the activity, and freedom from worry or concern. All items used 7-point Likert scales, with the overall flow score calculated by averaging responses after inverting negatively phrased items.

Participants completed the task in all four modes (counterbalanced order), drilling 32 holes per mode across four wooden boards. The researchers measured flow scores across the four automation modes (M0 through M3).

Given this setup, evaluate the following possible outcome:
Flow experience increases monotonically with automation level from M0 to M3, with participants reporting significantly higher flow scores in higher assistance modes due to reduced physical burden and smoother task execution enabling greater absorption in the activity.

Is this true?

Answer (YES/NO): NO